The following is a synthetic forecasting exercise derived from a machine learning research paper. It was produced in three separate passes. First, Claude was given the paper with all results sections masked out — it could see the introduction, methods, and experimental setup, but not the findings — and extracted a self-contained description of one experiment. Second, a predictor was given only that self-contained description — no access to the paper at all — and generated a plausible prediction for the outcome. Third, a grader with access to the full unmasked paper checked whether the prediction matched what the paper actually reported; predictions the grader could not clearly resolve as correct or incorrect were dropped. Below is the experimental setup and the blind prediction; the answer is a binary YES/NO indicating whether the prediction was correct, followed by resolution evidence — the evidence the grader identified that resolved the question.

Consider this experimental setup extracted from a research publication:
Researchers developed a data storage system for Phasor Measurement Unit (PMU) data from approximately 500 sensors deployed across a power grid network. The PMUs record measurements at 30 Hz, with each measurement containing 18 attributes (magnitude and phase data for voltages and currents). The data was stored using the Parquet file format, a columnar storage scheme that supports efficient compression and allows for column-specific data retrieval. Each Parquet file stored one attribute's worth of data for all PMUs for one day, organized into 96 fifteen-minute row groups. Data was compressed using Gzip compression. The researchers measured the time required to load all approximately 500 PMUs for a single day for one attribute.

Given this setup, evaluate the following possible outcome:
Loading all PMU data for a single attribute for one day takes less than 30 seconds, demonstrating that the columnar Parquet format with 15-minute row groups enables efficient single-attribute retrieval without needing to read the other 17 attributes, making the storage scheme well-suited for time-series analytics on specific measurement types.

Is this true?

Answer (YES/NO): NO